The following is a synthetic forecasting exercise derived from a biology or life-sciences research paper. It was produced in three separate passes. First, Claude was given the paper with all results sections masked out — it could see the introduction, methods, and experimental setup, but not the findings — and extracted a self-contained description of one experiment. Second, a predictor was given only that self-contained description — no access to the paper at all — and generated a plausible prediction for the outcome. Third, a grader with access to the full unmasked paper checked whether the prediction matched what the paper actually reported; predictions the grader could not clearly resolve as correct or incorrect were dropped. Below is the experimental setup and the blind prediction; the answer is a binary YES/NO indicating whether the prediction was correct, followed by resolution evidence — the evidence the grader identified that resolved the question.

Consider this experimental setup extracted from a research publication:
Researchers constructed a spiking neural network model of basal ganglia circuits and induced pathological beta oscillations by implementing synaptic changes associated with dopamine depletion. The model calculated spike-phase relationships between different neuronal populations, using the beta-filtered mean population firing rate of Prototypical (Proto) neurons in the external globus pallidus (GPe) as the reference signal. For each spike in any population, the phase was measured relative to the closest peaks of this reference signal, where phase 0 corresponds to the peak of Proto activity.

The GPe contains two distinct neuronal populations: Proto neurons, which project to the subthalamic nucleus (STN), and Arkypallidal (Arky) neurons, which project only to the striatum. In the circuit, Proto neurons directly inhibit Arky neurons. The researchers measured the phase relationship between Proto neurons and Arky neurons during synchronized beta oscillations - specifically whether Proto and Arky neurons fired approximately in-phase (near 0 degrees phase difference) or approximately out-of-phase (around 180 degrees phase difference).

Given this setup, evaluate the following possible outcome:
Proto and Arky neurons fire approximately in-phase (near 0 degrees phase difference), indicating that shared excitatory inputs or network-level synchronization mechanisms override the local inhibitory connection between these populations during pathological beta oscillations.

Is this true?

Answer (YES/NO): NO